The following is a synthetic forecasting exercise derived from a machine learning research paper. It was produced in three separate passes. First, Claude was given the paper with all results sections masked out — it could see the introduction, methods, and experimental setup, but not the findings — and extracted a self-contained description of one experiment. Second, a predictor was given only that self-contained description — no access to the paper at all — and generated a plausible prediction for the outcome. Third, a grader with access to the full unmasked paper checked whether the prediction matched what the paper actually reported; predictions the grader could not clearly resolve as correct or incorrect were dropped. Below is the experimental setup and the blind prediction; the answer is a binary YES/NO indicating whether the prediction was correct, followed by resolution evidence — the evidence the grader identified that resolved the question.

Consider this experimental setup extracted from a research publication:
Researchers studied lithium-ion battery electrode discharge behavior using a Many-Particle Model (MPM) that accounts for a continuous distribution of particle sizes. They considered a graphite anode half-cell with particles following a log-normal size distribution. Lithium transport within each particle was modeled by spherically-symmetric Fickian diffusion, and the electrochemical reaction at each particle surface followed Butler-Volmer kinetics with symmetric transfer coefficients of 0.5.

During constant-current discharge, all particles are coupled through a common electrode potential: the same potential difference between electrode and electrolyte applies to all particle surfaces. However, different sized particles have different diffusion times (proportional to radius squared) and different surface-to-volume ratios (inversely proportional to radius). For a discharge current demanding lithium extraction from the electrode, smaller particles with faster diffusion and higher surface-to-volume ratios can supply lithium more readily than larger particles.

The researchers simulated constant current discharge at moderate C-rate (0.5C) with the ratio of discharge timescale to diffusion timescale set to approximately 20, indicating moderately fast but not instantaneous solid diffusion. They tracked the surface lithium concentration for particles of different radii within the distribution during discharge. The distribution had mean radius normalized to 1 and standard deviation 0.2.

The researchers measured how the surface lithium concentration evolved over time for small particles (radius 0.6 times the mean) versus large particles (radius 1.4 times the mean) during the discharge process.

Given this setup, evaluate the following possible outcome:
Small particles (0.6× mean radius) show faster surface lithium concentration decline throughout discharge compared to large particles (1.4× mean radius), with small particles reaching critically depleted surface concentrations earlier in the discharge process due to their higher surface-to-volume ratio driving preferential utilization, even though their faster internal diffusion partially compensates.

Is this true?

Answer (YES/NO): YES